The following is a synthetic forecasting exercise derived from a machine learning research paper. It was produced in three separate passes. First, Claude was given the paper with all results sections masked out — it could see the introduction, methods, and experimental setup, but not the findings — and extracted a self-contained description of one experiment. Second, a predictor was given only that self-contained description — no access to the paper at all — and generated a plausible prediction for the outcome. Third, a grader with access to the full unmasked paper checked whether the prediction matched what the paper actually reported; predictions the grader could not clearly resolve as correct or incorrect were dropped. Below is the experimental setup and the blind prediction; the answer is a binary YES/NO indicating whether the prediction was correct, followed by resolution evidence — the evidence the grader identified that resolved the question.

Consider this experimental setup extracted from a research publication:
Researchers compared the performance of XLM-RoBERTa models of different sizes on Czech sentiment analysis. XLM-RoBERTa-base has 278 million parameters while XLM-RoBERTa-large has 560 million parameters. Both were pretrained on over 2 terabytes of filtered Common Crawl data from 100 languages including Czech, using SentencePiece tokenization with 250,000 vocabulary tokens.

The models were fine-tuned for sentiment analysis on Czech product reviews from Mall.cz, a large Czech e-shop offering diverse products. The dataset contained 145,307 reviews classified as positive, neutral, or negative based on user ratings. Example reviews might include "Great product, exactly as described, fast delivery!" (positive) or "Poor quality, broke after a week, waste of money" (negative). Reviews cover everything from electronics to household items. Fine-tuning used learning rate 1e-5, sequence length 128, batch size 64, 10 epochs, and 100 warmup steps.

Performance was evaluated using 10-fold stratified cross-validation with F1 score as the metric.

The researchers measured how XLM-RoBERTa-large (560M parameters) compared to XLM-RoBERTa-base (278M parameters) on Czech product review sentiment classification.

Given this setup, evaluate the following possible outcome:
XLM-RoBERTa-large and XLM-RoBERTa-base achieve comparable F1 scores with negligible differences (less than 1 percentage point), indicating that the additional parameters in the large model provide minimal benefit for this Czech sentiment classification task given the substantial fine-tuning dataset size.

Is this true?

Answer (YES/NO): NO